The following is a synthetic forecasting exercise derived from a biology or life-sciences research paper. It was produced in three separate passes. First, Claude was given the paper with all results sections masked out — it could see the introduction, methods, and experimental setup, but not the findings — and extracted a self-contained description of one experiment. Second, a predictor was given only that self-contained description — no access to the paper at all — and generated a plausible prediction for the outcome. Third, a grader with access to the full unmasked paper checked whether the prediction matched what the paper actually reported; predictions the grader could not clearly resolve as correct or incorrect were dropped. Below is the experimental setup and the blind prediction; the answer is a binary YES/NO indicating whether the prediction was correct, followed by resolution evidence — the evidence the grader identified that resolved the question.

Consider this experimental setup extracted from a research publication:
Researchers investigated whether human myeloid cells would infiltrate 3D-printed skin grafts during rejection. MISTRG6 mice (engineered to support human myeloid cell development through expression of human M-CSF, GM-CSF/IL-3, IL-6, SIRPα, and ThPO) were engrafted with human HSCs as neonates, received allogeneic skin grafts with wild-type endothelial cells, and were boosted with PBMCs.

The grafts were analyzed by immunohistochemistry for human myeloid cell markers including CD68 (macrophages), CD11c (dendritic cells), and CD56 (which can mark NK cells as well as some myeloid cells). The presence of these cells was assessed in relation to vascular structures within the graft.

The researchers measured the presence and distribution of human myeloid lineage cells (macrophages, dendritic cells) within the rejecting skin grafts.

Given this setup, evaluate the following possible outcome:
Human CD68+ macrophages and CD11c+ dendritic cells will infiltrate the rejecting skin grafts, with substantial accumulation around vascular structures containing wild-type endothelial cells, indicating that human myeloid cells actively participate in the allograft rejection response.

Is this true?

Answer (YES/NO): YES